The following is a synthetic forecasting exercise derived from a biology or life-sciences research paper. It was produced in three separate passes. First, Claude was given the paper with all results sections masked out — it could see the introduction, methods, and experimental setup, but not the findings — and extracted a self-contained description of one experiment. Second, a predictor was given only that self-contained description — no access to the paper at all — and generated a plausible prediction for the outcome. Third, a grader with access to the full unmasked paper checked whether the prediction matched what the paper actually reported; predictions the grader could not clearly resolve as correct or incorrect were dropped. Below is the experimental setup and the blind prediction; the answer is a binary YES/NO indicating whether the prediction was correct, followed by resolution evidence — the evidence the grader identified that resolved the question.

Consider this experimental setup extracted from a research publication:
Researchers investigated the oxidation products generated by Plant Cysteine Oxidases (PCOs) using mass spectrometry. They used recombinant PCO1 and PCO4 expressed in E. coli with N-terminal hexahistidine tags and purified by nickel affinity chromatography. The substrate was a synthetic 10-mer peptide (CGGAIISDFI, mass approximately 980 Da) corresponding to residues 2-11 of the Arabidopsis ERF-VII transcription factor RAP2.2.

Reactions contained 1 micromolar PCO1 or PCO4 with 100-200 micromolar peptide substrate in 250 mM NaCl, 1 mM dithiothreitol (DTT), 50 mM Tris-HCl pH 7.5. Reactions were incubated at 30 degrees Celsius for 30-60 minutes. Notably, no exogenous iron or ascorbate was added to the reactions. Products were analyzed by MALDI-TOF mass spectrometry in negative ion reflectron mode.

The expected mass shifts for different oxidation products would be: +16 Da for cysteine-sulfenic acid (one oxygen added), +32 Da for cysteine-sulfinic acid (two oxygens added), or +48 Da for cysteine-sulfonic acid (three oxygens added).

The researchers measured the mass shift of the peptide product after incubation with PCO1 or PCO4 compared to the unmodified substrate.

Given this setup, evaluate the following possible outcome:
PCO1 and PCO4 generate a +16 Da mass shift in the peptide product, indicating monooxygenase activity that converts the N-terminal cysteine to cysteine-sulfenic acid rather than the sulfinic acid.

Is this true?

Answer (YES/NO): NO